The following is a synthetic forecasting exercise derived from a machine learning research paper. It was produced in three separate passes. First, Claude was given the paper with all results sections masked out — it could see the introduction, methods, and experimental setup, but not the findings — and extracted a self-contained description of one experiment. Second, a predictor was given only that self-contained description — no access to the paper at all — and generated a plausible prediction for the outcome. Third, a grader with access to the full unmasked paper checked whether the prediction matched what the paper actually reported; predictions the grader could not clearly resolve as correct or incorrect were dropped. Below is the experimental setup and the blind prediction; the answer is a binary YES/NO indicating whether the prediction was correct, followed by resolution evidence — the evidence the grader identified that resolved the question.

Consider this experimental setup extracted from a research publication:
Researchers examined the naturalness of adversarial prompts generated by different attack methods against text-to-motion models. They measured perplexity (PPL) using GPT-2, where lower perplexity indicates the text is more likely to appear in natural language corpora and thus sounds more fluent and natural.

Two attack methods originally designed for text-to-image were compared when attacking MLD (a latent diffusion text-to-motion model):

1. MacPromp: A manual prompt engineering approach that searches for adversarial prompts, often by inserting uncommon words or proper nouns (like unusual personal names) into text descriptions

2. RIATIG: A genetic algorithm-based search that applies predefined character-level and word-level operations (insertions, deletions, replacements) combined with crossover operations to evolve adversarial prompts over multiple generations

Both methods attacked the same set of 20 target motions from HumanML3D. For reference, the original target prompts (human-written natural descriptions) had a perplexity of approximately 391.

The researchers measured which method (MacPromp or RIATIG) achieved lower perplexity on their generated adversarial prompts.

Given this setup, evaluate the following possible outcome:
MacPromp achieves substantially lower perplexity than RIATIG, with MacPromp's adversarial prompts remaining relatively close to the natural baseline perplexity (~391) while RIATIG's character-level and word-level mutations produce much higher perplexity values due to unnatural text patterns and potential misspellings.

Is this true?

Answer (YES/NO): NO